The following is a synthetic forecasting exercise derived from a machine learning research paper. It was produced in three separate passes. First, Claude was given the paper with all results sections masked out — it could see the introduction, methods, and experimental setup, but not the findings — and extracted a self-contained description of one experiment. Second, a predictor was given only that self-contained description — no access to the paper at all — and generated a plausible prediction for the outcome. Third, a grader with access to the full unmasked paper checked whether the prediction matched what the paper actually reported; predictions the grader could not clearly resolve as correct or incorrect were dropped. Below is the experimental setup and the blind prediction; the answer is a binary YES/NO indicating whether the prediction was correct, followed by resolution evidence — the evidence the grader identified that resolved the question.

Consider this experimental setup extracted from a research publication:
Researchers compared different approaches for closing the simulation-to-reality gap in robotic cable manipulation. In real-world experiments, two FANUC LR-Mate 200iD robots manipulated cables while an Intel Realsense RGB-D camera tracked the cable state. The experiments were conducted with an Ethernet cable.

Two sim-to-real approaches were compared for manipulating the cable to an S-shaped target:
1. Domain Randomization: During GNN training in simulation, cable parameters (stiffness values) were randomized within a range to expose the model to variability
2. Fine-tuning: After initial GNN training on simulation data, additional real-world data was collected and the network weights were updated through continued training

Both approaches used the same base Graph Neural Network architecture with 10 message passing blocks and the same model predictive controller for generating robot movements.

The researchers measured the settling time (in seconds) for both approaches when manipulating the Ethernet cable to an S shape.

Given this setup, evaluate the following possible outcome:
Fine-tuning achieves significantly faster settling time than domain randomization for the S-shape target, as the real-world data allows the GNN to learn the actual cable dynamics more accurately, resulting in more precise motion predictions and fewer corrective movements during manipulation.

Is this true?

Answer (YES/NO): NO